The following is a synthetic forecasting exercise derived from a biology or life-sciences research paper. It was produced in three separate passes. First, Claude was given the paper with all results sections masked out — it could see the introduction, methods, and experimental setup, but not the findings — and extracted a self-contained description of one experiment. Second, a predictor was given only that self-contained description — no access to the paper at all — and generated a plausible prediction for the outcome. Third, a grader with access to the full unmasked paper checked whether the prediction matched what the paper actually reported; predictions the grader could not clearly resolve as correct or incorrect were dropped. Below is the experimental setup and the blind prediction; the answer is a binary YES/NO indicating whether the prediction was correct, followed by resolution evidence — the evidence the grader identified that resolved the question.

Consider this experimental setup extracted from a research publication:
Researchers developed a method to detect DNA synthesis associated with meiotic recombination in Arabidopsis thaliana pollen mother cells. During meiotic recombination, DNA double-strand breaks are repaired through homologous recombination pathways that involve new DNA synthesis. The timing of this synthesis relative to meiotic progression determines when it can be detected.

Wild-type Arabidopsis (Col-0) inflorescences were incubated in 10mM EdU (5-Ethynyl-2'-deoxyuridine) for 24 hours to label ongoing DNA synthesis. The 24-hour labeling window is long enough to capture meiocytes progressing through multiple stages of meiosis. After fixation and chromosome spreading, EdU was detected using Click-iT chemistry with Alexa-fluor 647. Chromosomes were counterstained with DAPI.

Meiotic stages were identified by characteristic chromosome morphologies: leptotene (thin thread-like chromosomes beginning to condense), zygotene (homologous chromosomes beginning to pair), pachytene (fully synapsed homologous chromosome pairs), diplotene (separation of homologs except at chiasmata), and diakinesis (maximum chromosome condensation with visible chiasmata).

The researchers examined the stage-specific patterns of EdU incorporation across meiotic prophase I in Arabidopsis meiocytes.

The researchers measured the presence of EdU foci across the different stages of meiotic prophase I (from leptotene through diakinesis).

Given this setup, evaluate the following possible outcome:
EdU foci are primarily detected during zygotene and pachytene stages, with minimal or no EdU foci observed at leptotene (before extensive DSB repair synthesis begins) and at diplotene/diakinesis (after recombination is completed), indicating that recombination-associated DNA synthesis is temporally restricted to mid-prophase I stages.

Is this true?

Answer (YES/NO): NO